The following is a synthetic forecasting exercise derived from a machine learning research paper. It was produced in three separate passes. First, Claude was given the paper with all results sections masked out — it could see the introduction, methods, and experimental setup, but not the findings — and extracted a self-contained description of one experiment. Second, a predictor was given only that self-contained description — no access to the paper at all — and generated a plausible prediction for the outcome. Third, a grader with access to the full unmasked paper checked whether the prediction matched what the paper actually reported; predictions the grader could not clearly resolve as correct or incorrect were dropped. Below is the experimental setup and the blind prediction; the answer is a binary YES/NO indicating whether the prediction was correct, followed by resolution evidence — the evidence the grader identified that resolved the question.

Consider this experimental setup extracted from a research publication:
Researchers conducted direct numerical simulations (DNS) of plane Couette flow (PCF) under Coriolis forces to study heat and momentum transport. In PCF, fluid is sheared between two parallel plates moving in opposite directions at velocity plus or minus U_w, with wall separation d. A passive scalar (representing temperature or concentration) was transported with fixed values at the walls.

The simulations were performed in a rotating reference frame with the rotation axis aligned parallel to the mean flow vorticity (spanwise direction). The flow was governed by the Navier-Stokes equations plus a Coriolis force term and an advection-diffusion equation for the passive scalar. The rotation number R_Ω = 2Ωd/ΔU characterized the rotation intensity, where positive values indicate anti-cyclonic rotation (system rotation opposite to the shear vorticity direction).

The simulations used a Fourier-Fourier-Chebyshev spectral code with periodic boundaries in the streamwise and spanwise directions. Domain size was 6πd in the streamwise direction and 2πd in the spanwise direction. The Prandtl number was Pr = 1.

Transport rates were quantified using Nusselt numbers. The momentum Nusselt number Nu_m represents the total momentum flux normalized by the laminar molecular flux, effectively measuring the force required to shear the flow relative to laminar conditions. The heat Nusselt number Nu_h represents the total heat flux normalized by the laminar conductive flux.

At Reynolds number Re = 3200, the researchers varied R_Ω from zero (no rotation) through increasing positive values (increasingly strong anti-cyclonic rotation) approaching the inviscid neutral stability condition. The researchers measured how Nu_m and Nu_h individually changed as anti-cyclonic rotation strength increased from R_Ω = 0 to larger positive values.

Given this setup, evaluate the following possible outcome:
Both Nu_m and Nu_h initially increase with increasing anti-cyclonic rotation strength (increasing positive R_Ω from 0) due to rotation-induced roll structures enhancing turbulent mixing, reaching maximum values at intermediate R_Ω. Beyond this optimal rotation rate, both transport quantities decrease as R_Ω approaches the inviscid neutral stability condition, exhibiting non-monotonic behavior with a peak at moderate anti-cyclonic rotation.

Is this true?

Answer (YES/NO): YES